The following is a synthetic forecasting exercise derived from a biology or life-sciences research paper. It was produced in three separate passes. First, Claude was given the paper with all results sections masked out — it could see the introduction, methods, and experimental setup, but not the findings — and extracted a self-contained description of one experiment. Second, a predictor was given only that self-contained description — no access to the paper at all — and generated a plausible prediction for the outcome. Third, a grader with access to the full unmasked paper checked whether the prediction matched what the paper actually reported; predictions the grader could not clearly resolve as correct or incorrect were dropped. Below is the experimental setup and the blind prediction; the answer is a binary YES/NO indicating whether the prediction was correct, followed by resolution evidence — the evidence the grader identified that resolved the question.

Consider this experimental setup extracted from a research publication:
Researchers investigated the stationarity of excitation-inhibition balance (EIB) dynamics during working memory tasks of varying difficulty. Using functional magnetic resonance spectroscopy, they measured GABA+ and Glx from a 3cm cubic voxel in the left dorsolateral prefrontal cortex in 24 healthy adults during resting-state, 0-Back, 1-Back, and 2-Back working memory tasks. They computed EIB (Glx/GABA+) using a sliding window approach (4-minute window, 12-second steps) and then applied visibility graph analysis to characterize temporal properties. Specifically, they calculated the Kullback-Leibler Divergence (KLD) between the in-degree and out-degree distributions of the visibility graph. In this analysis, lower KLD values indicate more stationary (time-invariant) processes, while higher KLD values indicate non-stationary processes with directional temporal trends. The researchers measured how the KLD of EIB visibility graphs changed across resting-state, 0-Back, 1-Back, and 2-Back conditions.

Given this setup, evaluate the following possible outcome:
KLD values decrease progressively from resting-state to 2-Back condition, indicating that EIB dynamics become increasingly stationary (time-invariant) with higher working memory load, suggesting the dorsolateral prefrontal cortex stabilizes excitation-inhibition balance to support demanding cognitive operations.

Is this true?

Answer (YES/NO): NO